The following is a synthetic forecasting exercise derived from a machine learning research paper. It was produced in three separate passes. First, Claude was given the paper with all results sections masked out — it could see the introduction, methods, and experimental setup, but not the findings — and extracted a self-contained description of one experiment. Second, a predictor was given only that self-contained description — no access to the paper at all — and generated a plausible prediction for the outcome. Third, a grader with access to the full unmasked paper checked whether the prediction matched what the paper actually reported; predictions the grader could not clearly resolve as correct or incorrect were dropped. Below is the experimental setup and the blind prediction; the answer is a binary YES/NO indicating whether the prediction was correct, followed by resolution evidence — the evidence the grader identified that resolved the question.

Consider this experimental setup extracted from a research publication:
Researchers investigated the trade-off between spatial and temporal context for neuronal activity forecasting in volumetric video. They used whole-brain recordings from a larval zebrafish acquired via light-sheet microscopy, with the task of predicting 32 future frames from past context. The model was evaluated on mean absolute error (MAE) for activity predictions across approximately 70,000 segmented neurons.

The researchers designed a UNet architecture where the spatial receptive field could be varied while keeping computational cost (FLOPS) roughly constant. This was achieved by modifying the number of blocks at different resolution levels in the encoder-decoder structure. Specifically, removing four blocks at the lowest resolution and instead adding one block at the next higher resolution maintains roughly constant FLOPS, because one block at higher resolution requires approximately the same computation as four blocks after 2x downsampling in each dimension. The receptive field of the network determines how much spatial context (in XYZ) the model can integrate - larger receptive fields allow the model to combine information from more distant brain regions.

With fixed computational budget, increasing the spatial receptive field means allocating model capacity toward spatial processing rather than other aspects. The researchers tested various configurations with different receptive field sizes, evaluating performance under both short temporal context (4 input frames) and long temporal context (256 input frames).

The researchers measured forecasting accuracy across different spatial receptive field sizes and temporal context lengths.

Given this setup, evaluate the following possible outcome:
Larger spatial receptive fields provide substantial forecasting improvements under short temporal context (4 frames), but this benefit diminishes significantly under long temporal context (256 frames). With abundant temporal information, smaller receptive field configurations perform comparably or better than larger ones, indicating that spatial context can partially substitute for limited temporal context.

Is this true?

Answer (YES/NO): YES